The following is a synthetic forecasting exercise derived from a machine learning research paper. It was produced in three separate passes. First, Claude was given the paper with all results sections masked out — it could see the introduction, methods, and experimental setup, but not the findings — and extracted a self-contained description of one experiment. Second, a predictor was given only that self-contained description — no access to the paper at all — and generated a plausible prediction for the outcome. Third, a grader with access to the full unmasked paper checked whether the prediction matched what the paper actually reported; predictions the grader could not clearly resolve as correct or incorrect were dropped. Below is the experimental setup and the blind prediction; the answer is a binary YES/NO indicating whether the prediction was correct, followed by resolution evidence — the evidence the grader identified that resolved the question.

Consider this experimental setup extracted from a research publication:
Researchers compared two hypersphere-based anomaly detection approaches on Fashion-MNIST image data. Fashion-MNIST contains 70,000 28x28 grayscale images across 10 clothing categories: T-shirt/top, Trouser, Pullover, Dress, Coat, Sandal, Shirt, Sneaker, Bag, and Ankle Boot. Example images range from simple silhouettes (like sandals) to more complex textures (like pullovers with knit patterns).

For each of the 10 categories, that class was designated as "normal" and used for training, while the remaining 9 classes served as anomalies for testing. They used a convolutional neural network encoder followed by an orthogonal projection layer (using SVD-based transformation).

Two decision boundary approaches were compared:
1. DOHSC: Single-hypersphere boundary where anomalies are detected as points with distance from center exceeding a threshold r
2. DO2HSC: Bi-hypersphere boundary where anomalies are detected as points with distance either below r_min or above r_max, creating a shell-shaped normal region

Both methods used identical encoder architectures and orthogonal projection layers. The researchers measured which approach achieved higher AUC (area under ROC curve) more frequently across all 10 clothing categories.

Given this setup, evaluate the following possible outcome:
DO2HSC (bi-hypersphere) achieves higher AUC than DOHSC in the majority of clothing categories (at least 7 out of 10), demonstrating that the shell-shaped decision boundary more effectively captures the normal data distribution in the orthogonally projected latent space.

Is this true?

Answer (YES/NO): NO